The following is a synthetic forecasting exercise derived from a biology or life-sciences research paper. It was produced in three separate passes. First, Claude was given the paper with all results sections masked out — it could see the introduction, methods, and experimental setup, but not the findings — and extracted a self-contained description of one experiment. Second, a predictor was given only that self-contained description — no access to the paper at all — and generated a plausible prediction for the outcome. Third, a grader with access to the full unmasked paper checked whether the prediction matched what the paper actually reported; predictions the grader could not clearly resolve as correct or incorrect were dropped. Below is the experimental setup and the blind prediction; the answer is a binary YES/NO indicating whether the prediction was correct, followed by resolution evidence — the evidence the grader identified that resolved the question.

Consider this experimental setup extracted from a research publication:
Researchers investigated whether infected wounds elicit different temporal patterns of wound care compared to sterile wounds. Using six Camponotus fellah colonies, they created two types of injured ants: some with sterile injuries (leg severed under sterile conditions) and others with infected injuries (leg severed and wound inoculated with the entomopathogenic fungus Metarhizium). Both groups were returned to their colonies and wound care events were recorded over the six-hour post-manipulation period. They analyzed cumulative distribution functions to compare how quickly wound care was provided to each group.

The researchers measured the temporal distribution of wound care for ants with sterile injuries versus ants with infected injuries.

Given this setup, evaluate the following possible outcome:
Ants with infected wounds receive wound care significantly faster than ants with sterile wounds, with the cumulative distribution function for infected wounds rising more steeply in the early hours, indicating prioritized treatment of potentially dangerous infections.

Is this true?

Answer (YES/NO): NO